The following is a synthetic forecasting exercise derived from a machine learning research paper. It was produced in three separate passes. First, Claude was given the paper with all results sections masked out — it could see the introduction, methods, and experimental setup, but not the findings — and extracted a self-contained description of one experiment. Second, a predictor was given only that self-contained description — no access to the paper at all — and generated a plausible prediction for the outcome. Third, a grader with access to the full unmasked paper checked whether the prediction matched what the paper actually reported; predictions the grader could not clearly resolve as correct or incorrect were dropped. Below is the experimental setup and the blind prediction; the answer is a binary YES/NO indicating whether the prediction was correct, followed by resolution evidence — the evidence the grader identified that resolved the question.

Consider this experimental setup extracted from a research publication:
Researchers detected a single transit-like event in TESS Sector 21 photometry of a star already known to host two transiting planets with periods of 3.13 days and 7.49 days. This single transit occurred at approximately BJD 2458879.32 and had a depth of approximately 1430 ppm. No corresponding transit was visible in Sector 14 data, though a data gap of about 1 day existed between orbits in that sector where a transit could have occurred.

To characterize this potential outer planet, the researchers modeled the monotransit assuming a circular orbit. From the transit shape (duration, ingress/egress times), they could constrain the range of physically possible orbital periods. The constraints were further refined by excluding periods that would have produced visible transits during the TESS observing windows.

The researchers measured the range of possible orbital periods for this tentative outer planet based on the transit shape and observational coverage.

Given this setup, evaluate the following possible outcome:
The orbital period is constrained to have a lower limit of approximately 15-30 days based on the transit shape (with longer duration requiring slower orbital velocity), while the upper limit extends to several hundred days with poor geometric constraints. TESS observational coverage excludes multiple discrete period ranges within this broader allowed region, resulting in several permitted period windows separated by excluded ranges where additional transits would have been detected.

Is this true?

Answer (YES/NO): NO